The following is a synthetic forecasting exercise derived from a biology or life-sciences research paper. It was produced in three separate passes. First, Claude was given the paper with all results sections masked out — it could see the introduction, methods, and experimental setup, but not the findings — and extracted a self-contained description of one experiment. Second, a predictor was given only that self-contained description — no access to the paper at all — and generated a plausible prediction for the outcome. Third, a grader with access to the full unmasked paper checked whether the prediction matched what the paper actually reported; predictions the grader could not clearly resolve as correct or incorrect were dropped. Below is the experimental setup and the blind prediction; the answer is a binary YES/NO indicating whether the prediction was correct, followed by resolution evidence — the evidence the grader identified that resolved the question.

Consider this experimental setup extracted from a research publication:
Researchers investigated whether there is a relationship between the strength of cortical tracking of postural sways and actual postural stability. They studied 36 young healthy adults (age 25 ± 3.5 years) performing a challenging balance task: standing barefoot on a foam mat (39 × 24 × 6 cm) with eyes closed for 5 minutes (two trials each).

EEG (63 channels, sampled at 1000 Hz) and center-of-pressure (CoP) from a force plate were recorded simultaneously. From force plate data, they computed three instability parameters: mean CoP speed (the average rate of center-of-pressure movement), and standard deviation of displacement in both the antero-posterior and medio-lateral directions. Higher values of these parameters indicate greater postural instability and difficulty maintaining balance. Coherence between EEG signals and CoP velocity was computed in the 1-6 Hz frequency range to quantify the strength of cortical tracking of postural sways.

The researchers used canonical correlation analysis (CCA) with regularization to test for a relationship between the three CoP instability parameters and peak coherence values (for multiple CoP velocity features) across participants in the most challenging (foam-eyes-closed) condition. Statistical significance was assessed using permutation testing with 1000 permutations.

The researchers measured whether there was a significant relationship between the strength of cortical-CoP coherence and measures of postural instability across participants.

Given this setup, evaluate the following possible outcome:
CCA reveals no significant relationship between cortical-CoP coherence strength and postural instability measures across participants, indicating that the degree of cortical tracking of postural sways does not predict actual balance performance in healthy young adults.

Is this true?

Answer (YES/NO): NO